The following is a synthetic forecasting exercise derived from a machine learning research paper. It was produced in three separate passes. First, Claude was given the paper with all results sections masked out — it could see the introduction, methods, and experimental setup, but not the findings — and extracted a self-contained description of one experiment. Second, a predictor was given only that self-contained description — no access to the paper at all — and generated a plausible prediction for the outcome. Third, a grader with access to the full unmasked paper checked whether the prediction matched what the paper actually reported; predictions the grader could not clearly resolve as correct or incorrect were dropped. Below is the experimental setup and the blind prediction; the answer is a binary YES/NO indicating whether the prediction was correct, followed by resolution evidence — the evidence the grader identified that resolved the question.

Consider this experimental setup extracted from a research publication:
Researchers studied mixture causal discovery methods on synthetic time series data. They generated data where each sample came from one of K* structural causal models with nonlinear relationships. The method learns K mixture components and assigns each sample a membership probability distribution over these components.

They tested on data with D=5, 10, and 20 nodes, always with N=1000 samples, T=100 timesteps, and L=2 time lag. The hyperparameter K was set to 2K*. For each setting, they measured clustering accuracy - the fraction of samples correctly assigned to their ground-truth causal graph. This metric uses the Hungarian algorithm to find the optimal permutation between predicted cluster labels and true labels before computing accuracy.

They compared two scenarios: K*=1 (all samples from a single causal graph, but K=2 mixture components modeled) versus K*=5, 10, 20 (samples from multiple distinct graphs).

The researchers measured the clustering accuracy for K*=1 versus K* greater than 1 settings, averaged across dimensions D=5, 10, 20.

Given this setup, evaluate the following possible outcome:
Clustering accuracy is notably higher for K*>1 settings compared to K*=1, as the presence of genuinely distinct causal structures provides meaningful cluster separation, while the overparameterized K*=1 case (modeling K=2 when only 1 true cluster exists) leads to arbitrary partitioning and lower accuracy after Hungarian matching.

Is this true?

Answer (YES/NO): YES